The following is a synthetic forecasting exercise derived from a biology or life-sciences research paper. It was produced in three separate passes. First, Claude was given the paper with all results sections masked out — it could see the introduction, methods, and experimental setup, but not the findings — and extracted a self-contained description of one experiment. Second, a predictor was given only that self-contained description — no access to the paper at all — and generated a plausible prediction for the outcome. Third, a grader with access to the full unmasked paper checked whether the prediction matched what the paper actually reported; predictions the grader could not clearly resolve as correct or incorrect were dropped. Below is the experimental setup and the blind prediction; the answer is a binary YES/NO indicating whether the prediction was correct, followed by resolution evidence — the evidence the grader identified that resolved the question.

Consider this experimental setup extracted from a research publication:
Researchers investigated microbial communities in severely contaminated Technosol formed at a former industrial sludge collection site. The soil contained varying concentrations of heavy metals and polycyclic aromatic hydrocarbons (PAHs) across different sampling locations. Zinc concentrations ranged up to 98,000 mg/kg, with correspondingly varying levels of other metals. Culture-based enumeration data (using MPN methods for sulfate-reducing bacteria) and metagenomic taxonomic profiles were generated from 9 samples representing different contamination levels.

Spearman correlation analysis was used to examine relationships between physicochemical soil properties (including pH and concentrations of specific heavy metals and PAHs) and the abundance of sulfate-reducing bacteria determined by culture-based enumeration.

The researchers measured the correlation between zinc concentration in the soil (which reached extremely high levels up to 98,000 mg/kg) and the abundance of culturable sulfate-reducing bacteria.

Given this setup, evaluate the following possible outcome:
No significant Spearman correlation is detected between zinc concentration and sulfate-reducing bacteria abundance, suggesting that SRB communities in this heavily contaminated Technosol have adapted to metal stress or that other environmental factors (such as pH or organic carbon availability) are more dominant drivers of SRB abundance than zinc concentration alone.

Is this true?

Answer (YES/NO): YES